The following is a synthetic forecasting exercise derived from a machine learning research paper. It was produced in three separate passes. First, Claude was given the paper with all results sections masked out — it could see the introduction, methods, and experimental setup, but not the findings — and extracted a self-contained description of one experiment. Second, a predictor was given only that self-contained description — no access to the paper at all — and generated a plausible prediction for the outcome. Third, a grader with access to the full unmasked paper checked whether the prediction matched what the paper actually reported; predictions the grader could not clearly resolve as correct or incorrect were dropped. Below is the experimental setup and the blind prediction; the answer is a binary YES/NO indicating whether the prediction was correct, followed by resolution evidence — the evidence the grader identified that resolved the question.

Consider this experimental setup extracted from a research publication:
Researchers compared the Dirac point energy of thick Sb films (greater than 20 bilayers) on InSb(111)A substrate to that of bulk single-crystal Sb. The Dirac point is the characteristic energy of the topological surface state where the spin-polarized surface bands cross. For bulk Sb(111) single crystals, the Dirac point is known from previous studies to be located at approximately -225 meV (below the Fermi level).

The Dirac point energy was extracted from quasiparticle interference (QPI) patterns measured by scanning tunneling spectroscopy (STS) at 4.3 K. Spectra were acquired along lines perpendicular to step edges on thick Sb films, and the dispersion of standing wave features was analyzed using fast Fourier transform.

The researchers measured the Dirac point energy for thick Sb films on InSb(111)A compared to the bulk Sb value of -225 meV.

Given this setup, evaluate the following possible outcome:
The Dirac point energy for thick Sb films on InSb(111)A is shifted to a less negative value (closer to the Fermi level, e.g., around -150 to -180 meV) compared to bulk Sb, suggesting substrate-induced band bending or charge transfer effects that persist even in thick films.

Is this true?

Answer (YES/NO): NO